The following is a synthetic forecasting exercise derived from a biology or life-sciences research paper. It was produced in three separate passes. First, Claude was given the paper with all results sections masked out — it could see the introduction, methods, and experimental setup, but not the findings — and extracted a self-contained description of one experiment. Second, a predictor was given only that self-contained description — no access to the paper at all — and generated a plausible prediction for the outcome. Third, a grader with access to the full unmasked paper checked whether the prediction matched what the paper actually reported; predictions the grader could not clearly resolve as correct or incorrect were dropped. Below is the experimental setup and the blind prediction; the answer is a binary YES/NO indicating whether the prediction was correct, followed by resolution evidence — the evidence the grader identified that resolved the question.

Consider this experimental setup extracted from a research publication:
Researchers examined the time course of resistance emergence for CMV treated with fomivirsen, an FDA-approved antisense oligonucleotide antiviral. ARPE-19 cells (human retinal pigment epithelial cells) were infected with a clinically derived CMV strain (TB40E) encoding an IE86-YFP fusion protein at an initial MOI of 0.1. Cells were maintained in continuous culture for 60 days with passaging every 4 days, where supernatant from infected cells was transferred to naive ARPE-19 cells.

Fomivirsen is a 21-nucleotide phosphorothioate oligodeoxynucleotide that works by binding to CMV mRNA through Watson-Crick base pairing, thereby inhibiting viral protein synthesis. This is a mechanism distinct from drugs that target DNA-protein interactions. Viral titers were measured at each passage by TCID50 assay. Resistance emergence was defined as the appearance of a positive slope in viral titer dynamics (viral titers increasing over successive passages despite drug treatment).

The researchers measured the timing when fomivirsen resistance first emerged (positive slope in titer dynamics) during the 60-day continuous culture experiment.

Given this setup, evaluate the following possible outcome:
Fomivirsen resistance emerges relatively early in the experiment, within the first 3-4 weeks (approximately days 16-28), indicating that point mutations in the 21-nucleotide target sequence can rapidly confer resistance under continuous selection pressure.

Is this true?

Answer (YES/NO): NO